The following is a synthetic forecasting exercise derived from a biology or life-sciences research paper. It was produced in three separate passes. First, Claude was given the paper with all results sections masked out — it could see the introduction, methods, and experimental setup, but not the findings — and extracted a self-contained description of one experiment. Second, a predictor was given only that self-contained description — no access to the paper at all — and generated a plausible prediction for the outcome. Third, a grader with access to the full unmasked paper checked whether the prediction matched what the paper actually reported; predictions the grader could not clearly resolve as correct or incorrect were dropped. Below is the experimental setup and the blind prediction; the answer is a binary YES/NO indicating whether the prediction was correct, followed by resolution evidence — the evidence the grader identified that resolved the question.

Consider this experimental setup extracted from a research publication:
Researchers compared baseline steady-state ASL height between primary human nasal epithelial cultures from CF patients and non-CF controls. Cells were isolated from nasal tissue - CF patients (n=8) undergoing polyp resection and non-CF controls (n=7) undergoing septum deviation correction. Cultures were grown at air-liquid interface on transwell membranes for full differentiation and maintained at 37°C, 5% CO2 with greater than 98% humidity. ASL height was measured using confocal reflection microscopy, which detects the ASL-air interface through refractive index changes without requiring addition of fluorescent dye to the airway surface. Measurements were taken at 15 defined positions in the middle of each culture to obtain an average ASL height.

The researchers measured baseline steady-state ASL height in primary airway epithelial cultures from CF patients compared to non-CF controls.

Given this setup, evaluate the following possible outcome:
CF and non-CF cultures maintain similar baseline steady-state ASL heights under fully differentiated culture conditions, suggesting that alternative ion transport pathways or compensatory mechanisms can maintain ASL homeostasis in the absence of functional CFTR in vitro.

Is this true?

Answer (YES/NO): NO